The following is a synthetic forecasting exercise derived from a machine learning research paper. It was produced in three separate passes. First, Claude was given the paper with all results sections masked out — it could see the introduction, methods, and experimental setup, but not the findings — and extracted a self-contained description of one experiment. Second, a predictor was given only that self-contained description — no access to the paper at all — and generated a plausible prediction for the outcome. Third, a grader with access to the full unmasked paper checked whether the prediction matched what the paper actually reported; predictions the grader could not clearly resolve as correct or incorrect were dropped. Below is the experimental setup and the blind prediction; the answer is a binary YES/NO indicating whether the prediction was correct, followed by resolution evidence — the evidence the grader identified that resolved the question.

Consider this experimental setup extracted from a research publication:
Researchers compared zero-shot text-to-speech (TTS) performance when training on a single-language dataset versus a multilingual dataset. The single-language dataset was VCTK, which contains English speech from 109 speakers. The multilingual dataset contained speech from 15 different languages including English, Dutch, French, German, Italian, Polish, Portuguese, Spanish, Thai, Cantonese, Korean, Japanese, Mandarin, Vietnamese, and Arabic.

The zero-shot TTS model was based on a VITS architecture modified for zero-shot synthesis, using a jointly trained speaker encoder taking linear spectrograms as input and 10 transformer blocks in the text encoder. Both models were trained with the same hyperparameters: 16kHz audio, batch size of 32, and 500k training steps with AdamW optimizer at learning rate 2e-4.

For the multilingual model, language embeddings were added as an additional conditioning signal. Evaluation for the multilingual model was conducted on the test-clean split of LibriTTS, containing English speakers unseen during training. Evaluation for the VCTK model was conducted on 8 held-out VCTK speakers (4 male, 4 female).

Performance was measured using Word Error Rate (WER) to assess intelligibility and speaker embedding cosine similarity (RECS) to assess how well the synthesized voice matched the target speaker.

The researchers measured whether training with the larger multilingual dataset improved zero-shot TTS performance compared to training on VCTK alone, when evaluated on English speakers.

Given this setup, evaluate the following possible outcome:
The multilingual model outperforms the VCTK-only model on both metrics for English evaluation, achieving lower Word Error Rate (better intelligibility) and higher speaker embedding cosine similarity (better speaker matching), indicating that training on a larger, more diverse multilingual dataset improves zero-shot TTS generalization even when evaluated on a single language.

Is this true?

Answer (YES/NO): NO